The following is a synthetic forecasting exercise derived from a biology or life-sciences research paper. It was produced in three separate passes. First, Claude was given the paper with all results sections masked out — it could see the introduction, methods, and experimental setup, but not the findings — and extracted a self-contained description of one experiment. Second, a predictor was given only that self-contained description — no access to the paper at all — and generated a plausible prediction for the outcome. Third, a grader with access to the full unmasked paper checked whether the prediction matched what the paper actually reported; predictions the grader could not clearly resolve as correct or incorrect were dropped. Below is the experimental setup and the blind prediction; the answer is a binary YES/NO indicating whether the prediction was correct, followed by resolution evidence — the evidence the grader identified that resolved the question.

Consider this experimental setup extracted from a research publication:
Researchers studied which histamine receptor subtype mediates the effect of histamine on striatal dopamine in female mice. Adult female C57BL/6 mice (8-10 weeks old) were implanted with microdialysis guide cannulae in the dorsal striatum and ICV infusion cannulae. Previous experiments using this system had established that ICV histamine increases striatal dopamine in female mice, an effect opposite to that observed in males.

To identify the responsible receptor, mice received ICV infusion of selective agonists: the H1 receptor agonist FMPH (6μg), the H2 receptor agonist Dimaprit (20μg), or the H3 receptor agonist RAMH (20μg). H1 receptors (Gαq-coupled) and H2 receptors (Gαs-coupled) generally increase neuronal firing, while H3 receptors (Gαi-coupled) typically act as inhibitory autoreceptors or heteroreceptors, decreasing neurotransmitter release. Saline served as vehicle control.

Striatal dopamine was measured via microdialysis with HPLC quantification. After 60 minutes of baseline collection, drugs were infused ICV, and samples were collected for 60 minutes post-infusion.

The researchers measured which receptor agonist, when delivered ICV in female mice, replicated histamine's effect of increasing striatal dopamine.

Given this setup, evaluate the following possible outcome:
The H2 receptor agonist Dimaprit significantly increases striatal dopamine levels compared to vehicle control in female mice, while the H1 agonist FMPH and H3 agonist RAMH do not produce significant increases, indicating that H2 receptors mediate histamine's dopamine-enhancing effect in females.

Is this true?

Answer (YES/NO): NO